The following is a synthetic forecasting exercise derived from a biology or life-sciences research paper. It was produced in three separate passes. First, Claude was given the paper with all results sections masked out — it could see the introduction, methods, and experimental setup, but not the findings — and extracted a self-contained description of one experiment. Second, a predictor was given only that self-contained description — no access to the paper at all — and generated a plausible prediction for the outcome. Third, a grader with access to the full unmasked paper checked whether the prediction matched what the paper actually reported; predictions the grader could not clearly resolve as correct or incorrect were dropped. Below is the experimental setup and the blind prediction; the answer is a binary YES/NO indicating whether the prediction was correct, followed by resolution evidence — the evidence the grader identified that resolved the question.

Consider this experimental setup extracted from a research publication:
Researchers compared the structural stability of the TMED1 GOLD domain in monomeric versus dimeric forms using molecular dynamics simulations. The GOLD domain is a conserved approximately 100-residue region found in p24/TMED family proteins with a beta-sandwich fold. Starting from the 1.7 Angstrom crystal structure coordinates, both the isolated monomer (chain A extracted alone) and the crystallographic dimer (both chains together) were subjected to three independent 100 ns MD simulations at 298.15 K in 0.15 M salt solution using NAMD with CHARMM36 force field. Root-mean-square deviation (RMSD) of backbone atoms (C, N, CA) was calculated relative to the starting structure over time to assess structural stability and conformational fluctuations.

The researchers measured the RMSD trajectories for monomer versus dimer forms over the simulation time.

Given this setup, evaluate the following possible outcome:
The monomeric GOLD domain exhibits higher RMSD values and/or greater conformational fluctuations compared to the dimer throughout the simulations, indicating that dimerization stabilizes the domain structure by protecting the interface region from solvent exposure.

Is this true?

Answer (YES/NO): NO